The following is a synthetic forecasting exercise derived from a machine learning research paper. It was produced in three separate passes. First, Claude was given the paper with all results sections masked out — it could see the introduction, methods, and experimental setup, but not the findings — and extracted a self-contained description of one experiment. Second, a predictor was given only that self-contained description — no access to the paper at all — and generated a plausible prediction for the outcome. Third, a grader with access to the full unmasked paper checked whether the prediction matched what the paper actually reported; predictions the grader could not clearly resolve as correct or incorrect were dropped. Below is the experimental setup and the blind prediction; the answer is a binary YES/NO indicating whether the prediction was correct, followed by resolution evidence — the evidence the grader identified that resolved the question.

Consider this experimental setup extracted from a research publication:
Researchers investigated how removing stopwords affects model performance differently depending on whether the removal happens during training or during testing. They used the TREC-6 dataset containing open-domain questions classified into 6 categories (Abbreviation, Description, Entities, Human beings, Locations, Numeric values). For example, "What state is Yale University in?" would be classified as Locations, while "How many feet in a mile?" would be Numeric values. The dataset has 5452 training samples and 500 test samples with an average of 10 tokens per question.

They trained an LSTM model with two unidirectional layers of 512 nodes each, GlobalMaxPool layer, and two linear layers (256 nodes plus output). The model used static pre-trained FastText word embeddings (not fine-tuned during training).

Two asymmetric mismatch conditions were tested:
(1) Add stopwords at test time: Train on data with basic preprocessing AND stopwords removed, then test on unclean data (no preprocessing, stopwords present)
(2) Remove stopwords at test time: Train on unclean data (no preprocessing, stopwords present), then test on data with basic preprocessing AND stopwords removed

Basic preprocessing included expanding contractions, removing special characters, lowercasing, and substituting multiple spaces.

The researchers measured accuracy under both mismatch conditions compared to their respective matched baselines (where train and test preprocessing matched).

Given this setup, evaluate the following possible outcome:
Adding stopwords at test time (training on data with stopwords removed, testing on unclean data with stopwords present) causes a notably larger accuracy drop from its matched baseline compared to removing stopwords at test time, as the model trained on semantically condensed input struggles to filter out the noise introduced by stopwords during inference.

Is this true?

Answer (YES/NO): YES